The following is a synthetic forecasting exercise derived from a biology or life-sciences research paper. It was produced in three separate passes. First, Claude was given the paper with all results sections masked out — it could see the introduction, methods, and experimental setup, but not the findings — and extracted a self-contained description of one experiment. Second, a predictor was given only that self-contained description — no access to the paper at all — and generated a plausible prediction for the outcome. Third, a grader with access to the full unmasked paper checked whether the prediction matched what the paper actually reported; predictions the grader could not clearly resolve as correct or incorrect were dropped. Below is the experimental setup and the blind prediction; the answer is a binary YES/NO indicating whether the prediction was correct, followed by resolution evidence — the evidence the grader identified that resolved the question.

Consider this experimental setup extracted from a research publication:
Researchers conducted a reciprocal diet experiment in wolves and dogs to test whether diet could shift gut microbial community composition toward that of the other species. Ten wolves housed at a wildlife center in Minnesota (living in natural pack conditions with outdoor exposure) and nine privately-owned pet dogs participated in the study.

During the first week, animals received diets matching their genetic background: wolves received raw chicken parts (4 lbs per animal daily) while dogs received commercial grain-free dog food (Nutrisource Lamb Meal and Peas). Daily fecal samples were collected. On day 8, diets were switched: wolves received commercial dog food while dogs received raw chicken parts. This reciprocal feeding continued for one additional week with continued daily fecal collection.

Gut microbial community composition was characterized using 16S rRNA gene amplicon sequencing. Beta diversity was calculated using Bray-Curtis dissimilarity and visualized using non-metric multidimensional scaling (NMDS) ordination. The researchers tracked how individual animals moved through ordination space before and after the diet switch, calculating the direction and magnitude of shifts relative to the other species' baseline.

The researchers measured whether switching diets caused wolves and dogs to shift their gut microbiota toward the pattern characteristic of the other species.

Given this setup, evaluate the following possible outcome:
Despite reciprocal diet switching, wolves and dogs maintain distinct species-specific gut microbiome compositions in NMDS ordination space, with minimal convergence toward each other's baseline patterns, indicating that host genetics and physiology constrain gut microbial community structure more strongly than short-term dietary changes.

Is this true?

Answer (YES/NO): NO